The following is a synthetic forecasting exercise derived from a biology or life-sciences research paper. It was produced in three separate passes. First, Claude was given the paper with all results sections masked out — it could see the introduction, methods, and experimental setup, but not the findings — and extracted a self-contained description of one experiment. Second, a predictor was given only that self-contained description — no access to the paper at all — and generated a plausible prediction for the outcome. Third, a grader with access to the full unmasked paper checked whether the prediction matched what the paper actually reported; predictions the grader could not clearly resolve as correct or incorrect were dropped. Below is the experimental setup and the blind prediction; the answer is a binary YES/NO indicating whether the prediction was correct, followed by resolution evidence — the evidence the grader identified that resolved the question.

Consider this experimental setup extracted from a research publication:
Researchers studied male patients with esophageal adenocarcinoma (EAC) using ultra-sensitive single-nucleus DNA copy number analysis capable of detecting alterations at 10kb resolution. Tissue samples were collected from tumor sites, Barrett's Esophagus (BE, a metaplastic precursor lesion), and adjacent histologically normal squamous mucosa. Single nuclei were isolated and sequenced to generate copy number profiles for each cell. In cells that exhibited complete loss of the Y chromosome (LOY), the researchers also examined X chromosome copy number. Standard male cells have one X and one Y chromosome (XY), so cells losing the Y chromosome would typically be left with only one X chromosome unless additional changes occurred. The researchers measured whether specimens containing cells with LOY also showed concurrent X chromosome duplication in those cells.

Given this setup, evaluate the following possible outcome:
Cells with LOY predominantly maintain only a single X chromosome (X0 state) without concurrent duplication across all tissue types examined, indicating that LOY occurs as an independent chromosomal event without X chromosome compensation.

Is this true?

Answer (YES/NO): NO